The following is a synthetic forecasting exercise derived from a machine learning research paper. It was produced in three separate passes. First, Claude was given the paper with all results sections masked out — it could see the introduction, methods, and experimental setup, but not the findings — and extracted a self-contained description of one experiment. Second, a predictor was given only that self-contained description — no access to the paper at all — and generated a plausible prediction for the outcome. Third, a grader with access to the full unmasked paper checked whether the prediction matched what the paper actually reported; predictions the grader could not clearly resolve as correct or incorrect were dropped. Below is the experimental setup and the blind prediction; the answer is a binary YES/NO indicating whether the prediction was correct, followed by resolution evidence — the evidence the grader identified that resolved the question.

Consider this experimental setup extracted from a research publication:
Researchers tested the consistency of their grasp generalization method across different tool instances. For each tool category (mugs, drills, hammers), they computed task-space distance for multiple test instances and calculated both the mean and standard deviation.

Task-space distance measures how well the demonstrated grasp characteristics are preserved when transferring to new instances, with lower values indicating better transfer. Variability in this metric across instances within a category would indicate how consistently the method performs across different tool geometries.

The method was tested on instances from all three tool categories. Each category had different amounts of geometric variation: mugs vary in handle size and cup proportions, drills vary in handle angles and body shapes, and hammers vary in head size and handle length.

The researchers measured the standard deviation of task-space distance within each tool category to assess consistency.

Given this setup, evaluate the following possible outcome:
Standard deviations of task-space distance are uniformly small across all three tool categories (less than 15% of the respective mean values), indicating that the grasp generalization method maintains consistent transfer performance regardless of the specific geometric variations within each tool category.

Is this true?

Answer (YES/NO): NO